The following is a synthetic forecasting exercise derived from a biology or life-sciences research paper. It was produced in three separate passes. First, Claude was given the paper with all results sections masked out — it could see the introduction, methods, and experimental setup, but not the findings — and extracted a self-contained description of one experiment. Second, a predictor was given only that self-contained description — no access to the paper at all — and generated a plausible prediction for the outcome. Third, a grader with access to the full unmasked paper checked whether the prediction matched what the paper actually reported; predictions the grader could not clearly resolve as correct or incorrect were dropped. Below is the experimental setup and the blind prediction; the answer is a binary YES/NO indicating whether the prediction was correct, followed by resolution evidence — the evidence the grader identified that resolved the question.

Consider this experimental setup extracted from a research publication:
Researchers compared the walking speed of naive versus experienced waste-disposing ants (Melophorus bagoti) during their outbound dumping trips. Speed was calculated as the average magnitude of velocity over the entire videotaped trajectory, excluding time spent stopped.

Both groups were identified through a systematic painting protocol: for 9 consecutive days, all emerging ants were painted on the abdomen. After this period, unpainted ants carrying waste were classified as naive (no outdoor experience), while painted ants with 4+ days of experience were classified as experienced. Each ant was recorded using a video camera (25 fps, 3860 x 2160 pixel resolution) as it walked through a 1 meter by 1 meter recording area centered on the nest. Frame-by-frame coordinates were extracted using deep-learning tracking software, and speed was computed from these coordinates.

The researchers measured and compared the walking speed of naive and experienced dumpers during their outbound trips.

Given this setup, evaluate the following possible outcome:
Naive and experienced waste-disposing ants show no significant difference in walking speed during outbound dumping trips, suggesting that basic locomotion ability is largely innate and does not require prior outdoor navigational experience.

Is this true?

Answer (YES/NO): NO